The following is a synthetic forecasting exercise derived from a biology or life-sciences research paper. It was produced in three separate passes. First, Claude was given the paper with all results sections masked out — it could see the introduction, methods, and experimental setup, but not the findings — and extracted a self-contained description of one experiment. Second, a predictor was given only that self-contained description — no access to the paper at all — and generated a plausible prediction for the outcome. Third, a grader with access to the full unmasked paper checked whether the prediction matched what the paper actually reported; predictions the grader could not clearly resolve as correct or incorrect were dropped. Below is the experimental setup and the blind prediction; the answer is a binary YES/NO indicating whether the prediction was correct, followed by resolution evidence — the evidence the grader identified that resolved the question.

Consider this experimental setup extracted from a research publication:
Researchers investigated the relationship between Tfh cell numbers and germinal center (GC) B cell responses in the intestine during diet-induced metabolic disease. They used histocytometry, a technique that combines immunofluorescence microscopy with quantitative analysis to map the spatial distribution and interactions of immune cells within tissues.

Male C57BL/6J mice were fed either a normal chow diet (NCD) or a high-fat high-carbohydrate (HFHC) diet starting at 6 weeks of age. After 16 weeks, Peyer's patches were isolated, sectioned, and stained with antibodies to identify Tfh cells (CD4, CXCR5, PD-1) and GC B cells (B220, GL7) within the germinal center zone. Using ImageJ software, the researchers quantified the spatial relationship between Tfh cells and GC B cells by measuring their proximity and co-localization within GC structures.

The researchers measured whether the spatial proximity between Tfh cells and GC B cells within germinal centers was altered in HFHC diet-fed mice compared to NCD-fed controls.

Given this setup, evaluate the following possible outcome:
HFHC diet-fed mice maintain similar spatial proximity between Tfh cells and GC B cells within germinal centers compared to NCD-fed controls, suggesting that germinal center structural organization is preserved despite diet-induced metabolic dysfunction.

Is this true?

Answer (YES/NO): NO